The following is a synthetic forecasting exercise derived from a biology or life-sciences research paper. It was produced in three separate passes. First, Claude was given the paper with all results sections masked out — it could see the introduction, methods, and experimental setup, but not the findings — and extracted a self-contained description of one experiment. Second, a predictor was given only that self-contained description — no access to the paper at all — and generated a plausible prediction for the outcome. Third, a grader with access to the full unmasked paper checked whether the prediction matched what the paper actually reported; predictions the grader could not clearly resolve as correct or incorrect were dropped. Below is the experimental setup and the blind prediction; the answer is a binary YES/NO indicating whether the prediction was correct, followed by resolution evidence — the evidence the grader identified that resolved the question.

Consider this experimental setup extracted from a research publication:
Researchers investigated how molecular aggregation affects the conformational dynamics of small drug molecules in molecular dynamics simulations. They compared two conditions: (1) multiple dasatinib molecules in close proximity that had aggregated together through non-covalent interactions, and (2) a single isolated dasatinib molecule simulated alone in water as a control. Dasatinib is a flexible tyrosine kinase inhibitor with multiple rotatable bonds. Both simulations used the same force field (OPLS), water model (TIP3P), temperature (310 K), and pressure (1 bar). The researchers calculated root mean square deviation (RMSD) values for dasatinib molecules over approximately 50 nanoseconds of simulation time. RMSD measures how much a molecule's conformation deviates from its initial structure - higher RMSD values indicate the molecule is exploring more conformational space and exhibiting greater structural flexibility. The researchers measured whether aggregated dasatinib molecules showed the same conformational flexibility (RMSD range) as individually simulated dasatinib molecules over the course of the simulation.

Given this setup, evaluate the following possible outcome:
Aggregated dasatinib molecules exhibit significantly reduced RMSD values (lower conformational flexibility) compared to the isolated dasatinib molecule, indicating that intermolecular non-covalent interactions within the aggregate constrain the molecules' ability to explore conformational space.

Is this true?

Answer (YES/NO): YES